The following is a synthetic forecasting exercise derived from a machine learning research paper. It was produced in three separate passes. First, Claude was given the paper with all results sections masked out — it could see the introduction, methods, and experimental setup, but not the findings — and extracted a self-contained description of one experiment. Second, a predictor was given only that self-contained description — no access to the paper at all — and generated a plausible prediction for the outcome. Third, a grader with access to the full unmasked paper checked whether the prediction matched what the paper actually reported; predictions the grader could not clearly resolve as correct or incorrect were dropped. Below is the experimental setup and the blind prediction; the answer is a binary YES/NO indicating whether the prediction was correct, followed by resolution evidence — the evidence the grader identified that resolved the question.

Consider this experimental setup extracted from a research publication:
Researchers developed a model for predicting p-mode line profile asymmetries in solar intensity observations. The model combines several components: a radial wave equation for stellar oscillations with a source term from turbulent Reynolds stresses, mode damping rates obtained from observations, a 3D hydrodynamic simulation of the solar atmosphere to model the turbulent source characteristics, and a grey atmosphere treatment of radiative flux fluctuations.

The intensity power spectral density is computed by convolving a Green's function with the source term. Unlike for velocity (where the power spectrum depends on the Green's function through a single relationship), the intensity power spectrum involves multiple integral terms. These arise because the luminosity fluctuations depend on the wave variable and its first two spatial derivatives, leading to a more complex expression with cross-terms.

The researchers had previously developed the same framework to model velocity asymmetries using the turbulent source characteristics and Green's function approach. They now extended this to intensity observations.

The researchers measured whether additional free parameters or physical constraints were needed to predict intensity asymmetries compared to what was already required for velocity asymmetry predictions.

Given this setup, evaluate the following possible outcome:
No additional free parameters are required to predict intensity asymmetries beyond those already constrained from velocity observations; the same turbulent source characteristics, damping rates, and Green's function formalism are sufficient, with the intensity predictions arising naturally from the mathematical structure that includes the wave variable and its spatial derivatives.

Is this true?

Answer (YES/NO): YES